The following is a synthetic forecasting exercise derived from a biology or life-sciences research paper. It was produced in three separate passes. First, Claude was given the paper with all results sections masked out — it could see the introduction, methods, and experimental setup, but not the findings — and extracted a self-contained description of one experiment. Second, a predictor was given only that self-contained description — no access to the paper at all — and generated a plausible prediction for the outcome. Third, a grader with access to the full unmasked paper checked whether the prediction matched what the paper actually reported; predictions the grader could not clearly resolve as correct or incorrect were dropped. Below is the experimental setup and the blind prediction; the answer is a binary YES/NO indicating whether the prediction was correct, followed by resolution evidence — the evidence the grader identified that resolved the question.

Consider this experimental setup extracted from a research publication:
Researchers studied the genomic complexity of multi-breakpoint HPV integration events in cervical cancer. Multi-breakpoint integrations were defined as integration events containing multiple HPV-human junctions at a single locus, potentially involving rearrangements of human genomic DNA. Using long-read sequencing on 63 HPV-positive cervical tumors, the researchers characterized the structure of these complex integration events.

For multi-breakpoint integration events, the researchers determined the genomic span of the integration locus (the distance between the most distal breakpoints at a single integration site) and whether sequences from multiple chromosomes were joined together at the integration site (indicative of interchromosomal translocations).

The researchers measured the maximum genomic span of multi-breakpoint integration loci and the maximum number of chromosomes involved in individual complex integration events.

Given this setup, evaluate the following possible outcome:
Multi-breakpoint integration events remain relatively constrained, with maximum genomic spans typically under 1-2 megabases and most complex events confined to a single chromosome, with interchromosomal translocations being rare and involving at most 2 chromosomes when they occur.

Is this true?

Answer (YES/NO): NO